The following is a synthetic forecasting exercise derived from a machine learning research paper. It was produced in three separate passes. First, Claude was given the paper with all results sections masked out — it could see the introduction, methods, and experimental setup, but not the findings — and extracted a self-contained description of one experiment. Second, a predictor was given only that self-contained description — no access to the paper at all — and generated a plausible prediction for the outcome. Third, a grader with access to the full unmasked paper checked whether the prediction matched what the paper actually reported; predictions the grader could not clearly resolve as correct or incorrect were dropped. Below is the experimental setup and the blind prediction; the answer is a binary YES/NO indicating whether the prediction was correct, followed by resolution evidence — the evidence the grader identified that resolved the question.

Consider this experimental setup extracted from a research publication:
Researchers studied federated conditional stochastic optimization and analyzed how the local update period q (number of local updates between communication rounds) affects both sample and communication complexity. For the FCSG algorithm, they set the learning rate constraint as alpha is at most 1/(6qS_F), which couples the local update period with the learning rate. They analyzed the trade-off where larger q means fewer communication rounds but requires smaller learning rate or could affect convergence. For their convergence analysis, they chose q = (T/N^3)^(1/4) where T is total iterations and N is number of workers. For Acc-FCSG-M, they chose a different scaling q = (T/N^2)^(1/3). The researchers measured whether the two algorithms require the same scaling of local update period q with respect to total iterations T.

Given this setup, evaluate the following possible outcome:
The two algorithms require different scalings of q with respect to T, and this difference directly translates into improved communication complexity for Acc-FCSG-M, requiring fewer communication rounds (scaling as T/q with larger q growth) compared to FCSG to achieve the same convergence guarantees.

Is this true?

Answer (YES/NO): YES